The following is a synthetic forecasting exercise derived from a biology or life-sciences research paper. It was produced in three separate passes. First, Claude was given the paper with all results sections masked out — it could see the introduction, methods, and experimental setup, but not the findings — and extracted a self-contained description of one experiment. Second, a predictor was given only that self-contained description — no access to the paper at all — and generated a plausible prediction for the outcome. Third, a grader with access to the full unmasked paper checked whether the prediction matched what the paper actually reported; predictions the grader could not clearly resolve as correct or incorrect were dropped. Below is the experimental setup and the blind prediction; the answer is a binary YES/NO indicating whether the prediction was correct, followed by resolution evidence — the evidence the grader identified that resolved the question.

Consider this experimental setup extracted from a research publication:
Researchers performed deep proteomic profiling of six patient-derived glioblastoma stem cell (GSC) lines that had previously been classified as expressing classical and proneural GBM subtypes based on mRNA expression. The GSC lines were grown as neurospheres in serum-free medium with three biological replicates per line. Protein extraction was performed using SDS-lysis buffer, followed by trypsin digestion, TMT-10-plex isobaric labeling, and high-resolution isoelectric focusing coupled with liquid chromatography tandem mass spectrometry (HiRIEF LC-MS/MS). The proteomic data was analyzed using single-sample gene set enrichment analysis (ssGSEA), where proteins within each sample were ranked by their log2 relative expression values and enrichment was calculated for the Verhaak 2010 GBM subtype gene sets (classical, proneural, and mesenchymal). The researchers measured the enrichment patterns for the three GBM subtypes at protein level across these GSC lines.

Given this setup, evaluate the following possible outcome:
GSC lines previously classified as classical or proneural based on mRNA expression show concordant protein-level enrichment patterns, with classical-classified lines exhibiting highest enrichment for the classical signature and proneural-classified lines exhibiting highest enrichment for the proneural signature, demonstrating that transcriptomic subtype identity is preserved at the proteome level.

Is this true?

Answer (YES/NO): NO